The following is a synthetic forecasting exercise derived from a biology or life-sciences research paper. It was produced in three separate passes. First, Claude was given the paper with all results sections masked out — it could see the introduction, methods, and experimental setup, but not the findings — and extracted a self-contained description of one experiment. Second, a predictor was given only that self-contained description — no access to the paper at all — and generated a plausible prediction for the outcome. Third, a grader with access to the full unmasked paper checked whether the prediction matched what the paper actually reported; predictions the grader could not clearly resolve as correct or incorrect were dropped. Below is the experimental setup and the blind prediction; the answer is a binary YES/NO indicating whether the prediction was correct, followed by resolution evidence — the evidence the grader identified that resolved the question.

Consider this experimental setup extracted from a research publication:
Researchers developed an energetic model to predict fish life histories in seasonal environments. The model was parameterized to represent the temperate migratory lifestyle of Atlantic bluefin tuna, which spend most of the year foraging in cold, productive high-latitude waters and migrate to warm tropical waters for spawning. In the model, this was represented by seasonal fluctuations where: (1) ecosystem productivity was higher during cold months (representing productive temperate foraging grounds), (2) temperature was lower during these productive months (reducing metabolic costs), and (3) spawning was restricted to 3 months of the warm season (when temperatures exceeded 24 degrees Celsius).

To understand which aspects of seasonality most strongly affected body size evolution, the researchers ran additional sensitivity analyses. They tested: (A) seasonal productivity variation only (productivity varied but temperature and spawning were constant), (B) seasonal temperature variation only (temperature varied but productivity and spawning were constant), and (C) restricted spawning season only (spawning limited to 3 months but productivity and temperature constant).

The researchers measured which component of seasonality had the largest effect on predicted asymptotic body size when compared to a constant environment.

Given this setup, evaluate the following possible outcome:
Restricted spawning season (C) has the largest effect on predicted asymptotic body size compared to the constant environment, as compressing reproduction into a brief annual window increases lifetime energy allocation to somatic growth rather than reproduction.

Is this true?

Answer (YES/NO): YES